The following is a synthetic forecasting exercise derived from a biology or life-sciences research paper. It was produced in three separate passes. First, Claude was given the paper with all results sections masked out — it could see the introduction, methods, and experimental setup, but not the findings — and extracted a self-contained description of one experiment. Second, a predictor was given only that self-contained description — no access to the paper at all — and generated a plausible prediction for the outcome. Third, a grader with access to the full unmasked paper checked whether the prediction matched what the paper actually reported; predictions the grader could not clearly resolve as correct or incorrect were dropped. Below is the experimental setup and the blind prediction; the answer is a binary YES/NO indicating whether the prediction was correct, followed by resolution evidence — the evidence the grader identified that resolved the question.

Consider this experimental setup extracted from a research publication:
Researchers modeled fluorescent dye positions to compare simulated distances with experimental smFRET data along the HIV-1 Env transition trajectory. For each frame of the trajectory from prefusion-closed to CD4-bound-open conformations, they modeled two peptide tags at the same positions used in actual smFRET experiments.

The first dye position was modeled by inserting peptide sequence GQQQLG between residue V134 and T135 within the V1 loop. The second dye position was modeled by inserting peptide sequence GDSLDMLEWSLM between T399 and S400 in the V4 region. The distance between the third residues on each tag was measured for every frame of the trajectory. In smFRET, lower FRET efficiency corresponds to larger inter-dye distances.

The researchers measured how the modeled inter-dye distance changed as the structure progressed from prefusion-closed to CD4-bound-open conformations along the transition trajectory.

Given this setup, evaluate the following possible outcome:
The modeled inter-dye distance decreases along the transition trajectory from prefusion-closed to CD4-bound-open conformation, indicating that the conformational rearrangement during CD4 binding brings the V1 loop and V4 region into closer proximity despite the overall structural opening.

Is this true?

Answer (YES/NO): NO